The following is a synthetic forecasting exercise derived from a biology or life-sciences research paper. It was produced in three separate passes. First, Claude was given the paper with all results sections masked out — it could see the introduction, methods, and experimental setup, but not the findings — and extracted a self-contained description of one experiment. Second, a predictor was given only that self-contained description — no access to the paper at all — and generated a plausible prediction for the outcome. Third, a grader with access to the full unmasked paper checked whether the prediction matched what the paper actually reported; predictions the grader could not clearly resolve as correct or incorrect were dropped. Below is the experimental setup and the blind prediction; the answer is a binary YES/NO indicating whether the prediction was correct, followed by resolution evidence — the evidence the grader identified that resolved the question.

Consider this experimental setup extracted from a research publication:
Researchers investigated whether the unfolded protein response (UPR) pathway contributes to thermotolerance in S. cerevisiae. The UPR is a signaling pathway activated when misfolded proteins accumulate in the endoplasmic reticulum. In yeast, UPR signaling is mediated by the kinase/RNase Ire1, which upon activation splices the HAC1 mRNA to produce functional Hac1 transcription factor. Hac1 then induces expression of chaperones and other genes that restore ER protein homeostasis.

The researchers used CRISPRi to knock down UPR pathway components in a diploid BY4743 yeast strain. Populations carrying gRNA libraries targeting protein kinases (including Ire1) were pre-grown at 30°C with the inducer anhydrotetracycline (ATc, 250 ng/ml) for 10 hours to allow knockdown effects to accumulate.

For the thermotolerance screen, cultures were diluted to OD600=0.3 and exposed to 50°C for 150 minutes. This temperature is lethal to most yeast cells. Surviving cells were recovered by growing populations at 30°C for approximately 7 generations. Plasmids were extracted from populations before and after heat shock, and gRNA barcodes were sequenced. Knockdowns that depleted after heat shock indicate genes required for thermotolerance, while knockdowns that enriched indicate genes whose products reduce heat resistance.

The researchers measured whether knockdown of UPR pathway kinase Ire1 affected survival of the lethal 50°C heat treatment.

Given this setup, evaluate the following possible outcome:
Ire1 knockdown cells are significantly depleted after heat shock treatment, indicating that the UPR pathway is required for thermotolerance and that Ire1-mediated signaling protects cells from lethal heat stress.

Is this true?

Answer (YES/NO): YES